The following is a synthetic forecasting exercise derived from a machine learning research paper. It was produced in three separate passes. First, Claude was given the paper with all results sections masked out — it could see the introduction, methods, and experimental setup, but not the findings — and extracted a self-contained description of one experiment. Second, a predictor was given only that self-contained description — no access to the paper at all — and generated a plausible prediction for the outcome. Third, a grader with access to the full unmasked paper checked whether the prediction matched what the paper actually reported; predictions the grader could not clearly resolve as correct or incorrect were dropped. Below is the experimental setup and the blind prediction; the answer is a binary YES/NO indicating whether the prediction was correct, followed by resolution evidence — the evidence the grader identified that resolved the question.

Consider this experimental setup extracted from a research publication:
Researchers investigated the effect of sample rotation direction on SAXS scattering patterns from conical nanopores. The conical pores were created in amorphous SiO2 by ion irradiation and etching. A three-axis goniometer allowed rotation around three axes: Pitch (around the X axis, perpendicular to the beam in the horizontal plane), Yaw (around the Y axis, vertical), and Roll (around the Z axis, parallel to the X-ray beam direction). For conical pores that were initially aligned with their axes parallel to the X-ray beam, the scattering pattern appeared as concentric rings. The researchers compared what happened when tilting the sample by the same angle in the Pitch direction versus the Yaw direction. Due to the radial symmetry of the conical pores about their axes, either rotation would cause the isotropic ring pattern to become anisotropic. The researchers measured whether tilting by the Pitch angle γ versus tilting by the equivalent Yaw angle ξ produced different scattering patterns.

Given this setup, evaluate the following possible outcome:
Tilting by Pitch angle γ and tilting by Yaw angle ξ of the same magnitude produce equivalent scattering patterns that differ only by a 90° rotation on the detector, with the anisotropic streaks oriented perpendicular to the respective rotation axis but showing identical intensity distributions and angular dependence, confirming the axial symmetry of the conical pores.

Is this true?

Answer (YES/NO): YES